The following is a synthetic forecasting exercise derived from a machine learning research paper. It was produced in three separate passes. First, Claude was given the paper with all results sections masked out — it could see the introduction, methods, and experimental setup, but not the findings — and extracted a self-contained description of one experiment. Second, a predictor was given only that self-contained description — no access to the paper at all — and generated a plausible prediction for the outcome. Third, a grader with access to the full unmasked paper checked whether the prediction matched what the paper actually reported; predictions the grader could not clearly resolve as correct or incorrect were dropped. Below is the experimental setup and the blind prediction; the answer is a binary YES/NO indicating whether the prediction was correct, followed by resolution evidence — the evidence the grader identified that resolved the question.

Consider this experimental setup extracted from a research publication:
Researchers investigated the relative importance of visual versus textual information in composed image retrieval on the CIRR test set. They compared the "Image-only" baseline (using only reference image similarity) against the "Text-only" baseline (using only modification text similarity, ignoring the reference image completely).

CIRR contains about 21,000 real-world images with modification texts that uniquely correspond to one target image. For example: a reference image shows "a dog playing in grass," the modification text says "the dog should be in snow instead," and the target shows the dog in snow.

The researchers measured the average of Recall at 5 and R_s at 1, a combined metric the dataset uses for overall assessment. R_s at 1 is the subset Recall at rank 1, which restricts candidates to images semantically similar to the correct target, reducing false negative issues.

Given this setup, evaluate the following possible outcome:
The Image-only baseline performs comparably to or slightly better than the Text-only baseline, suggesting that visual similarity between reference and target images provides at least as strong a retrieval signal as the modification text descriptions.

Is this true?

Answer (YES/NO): NO